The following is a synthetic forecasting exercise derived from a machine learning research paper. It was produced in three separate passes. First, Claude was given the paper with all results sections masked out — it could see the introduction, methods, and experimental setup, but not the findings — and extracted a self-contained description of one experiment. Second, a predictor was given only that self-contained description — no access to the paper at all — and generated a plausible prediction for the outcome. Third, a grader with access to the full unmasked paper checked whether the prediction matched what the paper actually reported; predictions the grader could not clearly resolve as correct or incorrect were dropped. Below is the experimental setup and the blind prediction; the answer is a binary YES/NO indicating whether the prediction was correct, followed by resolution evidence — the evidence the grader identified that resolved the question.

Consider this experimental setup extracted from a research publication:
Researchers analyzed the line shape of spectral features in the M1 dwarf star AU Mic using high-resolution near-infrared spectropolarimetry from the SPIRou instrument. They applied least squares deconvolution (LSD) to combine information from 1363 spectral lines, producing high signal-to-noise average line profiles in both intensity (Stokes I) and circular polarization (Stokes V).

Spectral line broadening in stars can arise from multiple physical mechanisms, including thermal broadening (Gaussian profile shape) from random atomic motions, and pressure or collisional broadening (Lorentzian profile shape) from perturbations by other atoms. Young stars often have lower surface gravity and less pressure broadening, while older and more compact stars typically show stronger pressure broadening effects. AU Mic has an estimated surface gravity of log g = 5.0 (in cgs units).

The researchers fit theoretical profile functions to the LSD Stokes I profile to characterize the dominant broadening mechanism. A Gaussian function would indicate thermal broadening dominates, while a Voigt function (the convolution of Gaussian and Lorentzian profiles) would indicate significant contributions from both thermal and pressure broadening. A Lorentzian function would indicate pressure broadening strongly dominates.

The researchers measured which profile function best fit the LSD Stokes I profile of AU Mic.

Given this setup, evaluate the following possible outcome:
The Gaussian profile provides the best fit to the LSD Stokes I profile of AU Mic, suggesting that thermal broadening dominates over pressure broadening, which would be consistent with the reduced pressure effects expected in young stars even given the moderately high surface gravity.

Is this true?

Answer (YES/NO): NO